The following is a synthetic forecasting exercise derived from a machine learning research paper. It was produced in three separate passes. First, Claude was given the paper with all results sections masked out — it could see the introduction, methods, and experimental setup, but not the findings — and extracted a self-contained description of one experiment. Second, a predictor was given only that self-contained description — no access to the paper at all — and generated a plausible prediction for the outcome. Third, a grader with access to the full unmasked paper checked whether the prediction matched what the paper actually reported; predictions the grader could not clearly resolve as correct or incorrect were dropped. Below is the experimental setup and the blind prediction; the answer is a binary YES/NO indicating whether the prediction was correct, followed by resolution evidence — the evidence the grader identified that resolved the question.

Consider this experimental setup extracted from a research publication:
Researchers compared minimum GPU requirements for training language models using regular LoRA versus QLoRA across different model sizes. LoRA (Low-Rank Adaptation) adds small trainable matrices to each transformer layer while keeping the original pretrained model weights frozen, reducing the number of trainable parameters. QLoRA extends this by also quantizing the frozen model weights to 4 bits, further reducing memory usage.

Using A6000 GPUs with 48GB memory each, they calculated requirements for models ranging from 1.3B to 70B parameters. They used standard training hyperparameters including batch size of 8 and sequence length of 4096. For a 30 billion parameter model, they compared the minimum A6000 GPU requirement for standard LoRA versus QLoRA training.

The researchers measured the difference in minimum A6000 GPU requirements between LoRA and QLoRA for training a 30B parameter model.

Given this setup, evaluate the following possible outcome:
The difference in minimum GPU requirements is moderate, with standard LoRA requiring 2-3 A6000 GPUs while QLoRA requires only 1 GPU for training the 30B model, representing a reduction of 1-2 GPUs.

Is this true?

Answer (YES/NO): YES